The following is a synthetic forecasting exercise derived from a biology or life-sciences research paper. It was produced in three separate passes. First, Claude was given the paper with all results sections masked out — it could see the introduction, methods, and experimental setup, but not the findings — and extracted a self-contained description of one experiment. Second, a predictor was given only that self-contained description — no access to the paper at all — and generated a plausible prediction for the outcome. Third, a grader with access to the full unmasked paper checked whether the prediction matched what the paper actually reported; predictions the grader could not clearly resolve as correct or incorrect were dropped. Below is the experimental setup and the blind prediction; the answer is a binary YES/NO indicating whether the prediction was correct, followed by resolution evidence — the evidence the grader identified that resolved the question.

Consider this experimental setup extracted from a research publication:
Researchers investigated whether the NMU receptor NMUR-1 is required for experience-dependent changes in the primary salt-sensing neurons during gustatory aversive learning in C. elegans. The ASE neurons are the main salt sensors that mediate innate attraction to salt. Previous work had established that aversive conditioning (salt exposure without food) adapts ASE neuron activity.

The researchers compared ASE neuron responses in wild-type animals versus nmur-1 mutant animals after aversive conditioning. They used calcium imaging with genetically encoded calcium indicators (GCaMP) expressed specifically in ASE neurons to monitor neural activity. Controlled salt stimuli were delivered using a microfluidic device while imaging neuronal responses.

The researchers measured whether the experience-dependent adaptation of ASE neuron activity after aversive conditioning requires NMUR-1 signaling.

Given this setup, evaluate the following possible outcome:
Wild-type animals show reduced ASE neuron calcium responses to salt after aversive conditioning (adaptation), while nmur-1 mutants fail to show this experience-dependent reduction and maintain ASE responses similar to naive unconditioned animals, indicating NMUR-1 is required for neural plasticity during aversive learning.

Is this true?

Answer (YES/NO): NO